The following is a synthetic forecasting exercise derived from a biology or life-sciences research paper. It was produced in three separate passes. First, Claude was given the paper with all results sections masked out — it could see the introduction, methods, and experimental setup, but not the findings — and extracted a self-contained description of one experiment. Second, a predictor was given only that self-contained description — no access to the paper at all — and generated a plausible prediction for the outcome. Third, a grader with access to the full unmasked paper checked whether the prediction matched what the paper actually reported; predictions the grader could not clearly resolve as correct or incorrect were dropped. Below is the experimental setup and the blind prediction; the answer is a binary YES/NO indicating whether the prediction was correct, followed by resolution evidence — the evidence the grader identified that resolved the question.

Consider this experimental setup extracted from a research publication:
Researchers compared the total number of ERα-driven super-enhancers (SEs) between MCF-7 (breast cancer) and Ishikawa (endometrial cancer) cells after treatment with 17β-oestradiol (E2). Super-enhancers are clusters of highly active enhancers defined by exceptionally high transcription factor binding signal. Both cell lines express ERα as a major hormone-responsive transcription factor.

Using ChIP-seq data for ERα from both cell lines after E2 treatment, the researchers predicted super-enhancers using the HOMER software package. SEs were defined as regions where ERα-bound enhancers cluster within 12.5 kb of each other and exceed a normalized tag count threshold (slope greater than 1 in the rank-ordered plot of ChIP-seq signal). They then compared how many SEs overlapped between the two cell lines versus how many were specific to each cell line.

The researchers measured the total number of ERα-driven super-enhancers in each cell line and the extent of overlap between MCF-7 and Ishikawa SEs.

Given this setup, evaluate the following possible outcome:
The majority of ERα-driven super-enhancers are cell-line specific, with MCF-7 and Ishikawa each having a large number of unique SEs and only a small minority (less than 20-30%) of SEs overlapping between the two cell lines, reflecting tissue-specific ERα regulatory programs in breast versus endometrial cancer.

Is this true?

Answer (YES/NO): YES